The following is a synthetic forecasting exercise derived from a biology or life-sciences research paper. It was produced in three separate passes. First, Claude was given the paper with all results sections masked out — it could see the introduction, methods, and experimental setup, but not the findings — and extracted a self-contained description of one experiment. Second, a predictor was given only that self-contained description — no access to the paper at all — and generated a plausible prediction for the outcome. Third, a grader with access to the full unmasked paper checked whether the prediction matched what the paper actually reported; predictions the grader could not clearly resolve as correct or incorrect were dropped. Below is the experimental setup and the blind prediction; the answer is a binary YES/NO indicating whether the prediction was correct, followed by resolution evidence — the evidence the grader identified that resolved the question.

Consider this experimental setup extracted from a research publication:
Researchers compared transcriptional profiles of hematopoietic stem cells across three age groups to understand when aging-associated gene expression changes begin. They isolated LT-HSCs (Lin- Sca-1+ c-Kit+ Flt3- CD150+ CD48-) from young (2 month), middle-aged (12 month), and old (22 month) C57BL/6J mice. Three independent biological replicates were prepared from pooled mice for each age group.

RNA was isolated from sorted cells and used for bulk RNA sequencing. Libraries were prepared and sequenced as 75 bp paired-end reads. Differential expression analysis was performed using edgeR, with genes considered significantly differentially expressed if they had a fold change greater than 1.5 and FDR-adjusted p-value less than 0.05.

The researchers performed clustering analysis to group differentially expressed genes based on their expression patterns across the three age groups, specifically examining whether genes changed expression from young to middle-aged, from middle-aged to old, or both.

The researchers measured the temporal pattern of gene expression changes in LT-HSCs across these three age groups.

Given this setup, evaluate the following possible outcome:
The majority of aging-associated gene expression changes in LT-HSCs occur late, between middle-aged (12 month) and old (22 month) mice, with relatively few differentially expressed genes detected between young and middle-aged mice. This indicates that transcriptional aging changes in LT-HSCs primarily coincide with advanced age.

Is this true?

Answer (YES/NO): NO